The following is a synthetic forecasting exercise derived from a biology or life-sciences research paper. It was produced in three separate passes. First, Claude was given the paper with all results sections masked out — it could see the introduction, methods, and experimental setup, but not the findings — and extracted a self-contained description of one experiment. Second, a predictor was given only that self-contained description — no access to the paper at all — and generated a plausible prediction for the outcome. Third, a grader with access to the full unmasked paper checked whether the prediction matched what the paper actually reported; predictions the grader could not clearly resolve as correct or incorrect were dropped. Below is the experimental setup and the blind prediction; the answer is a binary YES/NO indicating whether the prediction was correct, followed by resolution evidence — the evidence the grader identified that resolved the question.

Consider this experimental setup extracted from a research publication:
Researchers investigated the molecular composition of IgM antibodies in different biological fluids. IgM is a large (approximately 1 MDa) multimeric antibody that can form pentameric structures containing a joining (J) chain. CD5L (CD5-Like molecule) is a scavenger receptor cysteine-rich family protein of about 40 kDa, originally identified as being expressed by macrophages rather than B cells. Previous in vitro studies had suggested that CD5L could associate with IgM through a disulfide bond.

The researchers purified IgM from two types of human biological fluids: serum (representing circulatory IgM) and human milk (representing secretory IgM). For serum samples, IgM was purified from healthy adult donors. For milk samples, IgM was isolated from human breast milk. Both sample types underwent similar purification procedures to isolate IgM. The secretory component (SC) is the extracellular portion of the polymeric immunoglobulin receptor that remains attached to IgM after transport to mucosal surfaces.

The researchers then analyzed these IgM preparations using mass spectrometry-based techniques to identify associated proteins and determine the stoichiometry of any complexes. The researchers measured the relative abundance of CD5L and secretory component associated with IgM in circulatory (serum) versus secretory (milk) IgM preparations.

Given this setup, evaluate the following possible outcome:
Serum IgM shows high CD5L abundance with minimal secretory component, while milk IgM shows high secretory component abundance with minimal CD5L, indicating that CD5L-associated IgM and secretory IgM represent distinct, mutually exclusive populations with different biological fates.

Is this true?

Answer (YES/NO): YES